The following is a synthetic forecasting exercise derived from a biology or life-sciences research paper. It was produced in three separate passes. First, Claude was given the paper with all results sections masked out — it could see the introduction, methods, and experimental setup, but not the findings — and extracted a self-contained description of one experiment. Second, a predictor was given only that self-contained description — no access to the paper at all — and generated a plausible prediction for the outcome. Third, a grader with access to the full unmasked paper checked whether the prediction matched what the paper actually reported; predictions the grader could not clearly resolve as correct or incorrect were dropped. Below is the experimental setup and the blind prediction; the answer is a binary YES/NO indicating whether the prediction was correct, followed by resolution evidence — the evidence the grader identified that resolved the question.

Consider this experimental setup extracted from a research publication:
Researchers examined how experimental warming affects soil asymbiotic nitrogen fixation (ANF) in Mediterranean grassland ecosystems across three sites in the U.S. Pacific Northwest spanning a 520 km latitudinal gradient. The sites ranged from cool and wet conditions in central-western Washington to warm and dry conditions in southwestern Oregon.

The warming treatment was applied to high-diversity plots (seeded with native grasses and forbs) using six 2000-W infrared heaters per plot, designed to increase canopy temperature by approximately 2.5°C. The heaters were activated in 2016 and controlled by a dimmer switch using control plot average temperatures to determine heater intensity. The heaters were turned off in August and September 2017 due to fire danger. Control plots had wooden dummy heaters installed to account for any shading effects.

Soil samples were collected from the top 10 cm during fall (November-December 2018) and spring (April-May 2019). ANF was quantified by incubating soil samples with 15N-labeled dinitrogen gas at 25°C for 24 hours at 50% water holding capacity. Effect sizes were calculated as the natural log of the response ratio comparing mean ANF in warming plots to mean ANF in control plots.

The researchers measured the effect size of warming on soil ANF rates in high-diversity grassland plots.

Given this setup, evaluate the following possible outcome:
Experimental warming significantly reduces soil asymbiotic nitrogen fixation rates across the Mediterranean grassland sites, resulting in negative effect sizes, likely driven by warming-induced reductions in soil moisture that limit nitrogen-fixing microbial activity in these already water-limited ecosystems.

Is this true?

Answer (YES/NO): NO